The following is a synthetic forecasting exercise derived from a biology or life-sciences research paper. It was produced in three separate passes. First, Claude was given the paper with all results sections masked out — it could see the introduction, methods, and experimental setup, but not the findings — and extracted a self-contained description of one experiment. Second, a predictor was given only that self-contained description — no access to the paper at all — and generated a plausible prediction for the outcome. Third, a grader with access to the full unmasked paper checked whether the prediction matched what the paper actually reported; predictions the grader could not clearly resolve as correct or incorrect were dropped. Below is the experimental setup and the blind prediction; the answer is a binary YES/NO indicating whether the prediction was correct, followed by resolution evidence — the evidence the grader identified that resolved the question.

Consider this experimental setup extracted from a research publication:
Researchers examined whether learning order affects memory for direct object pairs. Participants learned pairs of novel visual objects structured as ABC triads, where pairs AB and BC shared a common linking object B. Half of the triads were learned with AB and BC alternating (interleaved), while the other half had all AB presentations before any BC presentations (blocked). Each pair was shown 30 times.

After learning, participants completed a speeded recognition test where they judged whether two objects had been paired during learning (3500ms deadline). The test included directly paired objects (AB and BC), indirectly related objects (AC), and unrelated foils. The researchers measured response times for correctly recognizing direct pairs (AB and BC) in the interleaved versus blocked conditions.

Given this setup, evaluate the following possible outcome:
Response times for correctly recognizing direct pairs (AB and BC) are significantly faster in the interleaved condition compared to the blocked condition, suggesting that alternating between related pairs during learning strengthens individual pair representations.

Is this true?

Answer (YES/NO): NO